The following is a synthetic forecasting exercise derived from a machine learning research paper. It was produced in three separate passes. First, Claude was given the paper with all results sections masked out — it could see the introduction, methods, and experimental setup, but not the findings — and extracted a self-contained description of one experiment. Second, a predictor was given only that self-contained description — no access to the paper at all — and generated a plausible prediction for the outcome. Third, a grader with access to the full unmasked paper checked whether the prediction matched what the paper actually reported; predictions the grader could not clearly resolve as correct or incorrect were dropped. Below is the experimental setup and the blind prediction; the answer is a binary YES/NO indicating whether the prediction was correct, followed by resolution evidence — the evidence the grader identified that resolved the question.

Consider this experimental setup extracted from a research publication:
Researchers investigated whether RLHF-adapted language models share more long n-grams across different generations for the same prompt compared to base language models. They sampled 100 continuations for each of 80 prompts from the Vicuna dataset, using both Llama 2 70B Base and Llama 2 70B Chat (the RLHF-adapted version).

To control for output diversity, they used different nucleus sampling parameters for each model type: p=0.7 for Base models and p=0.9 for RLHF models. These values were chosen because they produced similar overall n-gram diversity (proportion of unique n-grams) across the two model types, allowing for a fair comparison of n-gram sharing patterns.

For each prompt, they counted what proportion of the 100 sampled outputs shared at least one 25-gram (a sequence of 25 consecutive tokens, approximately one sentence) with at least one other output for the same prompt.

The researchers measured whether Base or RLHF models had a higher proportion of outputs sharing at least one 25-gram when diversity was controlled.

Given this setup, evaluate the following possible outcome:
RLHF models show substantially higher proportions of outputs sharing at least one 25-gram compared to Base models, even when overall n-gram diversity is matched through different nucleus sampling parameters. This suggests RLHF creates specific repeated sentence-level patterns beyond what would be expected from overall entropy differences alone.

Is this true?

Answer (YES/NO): YES